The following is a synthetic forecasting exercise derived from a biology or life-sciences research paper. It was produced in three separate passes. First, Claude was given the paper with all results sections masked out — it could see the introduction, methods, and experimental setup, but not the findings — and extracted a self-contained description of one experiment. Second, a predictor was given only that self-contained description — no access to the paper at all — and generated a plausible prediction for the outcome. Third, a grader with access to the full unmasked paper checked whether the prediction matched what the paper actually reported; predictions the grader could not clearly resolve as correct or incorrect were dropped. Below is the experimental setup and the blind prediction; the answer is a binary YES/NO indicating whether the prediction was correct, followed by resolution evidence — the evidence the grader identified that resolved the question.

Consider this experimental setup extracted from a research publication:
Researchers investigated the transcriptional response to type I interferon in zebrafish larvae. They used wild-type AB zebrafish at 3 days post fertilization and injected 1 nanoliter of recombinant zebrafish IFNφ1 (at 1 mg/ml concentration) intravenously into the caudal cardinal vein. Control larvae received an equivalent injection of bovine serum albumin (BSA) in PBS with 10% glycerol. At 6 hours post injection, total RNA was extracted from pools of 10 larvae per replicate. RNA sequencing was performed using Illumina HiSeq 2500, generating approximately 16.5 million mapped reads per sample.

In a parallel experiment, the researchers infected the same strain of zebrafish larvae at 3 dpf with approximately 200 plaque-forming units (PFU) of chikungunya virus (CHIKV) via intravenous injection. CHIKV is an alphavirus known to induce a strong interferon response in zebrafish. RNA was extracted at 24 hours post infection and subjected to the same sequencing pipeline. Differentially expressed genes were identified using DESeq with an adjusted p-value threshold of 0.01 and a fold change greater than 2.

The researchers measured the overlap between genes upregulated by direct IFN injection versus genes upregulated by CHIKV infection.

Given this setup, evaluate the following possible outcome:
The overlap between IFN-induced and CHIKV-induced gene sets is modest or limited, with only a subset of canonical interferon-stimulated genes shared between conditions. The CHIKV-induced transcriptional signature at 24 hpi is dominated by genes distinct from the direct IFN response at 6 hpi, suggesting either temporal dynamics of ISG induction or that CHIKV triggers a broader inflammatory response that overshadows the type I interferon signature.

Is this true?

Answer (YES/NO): NO